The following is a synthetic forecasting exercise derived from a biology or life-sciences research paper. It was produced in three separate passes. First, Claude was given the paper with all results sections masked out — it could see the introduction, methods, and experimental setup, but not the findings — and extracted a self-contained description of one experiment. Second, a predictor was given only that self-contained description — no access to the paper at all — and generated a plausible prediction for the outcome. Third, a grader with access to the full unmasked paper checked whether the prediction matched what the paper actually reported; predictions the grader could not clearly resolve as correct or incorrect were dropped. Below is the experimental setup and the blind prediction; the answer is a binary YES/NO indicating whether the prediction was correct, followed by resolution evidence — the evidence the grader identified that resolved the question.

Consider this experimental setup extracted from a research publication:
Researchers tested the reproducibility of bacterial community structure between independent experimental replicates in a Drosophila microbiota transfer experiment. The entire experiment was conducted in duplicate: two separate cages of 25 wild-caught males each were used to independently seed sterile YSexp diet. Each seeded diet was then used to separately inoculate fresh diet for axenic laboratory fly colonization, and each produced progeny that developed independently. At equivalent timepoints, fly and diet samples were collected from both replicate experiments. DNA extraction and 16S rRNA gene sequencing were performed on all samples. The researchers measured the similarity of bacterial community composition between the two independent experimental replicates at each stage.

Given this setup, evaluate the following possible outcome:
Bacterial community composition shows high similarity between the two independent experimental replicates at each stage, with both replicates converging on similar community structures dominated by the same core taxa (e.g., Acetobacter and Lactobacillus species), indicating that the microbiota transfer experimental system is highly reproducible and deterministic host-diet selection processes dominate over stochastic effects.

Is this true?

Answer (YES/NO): YES